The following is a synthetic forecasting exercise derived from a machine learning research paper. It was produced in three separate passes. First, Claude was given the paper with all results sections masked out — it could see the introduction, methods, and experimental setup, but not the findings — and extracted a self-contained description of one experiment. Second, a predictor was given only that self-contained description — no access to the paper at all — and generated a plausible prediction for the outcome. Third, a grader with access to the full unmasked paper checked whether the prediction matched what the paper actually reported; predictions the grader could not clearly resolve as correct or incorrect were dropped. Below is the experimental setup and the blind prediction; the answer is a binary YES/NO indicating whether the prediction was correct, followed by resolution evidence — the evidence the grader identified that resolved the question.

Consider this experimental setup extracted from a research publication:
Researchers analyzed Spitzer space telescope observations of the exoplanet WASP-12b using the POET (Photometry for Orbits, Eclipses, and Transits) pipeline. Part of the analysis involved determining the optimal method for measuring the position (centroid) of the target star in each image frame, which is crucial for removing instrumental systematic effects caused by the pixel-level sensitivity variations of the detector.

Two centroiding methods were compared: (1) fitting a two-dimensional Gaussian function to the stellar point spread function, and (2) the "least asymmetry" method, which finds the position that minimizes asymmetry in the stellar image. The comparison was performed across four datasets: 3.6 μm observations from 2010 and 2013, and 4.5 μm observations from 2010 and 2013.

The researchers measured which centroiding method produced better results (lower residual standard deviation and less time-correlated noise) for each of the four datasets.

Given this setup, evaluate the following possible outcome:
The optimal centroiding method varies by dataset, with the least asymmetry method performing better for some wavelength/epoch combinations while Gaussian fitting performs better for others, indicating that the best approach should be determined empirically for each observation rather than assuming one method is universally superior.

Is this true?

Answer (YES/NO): YES